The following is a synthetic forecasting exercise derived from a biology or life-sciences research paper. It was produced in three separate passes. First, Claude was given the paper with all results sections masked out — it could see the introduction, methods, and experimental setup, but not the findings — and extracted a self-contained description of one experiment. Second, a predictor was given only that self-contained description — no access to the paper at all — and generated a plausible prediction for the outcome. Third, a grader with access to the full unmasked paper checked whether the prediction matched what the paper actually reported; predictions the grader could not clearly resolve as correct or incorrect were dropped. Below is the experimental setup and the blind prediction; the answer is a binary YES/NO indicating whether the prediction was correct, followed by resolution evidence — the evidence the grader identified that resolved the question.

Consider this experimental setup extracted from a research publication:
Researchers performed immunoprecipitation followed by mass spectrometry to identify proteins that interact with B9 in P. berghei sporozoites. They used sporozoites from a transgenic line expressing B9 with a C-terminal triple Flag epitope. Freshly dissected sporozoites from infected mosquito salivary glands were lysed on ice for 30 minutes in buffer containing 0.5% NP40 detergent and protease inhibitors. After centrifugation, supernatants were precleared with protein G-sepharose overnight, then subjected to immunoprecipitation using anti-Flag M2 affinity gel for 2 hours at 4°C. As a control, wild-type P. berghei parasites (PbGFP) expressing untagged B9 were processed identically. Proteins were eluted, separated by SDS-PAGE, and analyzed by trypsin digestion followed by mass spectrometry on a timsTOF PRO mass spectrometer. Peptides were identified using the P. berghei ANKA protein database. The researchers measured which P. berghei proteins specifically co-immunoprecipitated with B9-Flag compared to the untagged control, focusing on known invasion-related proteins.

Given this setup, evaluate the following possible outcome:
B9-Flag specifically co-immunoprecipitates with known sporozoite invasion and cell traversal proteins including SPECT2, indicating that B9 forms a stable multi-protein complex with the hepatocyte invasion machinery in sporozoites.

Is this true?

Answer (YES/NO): NO